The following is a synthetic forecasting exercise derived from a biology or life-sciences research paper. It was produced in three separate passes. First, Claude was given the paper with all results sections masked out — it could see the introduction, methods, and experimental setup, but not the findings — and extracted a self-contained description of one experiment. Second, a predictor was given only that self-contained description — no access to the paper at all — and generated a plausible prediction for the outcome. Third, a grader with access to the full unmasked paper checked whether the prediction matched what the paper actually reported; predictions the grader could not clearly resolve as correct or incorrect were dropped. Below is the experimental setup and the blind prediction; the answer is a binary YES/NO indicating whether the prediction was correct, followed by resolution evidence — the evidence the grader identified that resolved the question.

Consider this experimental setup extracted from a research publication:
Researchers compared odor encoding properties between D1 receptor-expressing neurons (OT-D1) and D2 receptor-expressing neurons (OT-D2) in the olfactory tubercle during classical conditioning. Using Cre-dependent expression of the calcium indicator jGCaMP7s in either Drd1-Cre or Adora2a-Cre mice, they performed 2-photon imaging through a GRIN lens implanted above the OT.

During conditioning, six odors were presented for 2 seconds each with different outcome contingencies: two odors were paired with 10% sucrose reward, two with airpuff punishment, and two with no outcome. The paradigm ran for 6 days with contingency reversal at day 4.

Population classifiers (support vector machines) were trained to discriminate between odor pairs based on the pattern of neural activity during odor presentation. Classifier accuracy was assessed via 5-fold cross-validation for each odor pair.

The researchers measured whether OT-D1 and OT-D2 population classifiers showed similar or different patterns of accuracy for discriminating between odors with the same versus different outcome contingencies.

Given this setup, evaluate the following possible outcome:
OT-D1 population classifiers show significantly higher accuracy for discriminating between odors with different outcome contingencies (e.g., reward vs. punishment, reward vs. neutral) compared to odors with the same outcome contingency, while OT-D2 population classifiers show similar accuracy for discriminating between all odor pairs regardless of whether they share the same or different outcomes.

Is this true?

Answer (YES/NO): NO